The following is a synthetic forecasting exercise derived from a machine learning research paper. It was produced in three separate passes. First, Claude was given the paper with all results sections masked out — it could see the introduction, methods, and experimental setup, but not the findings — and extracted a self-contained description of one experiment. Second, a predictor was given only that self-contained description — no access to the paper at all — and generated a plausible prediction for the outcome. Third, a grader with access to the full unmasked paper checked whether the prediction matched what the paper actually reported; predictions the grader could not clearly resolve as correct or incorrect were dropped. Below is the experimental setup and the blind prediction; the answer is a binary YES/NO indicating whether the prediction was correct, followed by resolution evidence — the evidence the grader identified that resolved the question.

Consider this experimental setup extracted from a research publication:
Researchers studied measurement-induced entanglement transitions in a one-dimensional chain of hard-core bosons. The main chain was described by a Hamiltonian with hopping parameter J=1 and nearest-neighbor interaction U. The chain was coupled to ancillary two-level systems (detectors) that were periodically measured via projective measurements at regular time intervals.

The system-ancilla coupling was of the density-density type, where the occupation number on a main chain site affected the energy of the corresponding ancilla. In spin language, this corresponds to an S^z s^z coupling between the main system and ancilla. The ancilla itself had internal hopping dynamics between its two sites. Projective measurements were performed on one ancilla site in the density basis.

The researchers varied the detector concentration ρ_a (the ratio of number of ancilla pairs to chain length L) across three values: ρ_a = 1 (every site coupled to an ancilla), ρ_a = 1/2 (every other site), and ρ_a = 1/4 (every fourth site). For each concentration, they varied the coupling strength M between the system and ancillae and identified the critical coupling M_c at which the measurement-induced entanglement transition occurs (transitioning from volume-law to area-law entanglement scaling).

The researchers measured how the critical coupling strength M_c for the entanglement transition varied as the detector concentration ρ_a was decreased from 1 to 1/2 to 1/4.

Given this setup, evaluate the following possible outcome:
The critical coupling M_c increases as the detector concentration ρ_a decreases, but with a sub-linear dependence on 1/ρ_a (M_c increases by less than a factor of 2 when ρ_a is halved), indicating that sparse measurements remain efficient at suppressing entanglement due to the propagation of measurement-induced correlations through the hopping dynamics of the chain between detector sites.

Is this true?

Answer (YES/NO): NO